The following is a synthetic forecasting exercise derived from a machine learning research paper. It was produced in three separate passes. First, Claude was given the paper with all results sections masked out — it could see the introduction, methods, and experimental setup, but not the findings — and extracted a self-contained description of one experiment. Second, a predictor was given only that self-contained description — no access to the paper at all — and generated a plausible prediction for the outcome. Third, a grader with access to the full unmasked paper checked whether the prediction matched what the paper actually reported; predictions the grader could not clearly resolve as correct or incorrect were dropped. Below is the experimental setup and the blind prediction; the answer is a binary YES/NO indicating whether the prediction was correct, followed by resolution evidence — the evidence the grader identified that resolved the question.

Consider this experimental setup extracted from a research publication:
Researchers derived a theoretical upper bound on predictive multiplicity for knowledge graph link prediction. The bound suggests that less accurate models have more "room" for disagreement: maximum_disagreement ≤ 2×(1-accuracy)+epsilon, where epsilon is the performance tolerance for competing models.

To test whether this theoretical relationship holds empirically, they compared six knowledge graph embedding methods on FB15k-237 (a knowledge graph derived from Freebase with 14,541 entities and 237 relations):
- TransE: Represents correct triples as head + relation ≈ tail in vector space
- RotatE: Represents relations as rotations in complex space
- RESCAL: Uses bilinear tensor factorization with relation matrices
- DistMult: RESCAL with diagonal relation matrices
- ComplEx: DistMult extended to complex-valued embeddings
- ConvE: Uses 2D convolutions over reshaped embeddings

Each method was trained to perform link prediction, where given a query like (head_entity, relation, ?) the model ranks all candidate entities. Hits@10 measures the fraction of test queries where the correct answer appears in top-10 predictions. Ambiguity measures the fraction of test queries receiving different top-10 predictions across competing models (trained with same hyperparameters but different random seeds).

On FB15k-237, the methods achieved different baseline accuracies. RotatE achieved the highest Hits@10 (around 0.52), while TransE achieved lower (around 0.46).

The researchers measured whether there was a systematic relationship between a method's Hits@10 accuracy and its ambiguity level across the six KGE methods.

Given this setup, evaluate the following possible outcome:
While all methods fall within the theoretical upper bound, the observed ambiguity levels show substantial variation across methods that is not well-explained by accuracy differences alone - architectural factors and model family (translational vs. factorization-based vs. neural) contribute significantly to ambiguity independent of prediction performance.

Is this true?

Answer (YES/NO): YES